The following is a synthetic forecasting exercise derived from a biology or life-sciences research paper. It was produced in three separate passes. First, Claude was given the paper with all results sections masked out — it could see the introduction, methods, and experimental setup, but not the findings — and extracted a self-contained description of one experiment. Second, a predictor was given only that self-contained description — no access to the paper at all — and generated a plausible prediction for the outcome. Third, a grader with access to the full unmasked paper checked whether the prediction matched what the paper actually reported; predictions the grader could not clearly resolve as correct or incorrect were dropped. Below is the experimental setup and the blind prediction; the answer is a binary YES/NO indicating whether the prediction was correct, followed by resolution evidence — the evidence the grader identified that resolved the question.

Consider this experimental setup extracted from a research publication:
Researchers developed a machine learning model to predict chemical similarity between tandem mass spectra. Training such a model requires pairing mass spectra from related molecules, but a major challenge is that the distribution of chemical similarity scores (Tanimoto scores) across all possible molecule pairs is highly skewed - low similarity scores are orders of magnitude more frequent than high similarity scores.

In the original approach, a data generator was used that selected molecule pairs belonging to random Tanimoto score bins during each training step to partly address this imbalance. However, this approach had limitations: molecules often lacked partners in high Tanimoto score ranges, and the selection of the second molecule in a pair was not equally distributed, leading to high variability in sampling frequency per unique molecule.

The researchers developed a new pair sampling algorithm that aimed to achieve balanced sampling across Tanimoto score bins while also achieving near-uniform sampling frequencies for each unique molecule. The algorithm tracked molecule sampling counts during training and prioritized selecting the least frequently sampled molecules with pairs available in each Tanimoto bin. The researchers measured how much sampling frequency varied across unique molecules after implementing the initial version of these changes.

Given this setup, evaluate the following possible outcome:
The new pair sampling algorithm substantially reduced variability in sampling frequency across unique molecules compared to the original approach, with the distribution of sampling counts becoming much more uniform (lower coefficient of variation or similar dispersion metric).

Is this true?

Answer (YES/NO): NO